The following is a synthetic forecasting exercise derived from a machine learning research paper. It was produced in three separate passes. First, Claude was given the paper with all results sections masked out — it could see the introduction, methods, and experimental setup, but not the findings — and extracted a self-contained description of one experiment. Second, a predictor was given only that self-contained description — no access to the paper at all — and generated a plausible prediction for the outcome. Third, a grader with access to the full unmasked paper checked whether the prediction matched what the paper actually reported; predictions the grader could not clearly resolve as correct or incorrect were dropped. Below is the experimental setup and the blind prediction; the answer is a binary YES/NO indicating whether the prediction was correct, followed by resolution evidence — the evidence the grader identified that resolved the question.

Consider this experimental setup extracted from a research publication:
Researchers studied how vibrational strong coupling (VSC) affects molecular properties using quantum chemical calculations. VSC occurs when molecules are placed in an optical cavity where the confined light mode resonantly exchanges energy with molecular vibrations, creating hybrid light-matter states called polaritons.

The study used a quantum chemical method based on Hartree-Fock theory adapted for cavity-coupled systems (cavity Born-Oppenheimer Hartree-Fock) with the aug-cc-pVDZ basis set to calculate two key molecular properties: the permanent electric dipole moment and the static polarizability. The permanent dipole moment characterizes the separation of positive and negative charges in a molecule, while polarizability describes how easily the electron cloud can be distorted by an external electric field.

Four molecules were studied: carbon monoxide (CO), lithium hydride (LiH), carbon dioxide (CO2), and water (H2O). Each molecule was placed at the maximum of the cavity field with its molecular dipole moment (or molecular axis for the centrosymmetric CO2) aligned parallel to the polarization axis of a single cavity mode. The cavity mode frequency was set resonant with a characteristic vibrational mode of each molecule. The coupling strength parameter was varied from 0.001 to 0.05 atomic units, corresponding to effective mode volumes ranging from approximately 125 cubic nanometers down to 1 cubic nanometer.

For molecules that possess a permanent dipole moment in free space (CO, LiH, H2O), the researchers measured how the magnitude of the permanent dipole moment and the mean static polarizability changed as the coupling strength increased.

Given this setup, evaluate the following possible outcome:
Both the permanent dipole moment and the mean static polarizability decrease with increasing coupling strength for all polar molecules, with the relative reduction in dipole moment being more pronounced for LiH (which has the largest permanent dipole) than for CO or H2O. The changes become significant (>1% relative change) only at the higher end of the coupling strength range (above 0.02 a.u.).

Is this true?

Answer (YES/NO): NO